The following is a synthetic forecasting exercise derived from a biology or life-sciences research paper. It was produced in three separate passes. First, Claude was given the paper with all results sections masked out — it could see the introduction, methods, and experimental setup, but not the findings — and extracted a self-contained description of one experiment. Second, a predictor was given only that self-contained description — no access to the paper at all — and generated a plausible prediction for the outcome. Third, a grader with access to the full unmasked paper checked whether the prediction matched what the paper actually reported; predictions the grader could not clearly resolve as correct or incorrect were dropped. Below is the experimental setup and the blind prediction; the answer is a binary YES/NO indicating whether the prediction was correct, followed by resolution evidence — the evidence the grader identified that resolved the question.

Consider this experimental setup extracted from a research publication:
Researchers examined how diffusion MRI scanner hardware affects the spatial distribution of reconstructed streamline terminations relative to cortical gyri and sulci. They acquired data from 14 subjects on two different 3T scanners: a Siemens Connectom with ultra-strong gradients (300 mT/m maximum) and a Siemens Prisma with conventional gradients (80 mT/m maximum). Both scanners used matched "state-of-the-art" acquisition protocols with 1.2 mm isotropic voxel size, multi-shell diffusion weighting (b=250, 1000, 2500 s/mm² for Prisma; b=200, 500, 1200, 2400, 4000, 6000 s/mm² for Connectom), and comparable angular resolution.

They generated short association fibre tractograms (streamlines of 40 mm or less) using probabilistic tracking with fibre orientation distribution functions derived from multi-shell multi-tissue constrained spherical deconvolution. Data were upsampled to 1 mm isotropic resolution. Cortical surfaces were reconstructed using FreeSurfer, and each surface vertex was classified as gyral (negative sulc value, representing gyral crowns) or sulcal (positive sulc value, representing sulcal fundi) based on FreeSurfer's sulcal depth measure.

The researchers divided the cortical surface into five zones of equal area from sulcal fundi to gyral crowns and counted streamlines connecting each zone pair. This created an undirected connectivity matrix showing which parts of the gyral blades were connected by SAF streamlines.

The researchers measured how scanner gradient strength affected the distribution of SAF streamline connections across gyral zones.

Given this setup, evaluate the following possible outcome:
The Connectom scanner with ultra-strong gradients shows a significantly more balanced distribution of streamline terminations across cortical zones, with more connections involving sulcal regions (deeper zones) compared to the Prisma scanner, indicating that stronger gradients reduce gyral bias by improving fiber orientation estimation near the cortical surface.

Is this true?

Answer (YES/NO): NO